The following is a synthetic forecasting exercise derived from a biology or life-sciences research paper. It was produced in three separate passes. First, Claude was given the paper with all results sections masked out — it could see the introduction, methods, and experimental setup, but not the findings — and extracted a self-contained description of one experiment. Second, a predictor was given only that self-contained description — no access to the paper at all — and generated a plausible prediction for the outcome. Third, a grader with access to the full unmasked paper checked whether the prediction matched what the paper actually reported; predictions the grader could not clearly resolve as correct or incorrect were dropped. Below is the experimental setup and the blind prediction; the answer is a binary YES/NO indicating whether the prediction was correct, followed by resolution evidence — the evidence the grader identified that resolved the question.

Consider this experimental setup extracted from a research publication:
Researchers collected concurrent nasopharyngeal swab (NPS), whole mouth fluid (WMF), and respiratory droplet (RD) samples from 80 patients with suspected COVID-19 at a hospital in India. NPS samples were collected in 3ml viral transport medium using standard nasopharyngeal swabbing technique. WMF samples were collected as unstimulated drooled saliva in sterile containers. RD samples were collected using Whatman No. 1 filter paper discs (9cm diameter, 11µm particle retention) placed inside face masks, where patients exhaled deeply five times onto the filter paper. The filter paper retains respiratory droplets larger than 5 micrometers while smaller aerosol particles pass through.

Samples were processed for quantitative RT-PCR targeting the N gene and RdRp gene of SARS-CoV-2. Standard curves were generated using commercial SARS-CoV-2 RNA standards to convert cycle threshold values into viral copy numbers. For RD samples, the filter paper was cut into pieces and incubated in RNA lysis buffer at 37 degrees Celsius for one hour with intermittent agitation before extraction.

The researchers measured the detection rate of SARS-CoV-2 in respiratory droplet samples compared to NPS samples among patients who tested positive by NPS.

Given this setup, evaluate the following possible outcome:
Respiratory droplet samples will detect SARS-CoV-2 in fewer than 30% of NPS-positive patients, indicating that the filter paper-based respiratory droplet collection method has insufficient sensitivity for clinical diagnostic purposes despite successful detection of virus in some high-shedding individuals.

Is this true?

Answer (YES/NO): NO